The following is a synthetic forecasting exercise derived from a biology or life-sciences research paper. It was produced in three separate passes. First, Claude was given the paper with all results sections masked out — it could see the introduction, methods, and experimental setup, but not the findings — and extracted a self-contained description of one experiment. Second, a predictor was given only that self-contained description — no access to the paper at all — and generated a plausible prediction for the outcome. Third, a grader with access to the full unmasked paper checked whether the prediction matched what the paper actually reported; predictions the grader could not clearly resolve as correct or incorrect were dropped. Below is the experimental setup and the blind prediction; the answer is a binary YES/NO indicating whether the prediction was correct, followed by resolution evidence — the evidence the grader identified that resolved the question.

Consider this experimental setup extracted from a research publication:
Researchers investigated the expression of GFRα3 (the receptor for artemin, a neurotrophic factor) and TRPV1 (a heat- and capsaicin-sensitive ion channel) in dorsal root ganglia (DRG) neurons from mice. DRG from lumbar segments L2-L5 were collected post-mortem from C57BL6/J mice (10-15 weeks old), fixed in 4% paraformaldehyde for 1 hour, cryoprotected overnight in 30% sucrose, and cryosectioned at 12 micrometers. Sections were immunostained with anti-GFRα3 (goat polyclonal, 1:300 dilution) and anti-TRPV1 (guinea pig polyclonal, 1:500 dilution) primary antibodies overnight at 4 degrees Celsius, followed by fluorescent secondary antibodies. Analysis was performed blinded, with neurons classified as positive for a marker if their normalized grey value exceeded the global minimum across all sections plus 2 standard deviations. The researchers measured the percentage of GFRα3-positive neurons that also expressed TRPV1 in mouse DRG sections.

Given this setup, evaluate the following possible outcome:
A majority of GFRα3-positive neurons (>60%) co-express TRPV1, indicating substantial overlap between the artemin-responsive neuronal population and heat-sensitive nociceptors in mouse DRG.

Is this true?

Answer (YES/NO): YES